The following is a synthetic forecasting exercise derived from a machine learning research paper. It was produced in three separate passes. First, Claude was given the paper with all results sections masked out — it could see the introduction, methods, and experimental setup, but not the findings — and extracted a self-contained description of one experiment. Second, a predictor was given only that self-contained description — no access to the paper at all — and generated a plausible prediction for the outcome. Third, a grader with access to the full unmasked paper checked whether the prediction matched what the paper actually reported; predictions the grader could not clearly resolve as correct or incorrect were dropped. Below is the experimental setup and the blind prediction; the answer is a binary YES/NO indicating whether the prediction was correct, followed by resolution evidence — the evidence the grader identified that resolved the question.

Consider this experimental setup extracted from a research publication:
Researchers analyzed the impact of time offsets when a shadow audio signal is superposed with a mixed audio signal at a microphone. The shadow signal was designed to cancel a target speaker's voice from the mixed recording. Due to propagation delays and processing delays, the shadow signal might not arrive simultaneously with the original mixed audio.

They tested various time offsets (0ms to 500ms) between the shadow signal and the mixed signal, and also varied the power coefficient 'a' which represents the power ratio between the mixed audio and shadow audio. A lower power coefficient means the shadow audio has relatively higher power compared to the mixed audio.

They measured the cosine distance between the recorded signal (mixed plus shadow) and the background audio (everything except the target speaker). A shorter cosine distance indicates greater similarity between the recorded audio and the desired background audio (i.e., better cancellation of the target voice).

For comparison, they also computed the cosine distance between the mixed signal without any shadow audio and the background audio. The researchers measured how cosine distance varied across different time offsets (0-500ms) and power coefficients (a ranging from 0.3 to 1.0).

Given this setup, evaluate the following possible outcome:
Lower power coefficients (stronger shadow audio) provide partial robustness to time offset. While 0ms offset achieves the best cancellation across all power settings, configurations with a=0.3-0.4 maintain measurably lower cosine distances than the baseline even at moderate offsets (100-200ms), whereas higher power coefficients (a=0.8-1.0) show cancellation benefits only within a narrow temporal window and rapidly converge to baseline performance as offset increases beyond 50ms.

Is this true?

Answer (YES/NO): NO